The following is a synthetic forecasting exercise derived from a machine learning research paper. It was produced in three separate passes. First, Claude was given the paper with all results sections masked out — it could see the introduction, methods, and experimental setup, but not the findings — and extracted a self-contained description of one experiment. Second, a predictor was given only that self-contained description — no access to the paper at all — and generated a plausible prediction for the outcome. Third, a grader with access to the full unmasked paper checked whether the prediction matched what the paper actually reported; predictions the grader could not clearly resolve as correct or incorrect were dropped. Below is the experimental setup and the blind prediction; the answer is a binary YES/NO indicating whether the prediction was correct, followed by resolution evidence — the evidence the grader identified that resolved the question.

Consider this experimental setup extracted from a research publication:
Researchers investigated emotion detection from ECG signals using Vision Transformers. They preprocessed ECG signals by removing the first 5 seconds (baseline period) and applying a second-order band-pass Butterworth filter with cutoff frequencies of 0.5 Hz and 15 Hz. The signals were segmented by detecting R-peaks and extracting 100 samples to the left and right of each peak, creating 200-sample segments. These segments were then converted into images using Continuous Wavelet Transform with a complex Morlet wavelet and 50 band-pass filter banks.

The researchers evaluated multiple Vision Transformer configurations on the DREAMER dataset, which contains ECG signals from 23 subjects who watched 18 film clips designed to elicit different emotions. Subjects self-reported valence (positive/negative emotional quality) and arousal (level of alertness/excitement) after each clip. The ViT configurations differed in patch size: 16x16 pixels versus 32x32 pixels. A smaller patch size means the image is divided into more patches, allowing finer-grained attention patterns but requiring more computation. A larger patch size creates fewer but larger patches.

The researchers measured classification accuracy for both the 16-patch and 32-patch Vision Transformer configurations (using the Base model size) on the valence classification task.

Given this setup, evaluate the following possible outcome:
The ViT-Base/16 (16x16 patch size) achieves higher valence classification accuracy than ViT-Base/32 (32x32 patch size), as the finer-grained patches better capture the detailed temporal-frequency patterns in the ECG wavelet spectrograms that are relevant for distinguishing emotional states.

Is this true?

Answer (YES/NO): NO